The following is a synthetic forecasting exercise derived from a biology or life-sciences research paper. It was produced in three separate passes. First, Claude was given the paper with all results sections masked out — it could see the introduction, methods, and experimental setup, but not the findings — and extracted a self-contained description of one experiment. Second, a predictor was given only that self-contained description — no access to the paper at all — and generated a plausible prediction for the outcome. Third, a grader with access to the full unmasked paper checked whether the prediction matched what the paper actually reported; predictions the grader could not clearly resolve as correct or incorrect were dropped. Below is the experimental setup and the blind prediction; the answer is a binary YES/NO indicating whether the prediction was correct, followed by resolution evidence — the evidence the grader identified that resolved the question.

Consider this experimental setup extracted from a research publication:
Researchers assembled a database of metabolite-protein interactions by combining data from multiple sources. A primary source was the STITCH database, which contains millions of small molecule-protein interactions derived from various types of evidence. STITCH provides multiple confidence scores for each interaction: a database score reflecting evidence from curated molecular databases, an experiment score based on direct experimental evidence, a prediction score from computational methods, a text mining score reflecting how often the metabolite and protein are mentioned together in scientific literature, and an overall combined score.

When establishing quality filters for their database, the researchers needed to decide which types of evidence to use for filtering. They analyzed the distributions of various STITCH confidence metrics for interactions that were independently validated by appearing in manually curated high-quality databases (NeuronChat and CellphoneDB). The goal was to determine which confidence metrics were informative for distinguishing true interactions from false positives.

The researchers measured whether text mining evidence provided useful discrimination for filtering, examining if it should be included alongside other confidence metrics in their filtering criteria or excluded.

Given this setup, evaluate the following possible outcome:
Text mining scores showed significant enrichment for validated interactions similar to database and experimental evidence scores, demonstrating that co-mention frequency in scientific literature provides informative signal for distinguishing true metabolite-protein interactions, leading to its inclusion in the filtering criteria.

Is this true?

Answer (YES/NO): NO